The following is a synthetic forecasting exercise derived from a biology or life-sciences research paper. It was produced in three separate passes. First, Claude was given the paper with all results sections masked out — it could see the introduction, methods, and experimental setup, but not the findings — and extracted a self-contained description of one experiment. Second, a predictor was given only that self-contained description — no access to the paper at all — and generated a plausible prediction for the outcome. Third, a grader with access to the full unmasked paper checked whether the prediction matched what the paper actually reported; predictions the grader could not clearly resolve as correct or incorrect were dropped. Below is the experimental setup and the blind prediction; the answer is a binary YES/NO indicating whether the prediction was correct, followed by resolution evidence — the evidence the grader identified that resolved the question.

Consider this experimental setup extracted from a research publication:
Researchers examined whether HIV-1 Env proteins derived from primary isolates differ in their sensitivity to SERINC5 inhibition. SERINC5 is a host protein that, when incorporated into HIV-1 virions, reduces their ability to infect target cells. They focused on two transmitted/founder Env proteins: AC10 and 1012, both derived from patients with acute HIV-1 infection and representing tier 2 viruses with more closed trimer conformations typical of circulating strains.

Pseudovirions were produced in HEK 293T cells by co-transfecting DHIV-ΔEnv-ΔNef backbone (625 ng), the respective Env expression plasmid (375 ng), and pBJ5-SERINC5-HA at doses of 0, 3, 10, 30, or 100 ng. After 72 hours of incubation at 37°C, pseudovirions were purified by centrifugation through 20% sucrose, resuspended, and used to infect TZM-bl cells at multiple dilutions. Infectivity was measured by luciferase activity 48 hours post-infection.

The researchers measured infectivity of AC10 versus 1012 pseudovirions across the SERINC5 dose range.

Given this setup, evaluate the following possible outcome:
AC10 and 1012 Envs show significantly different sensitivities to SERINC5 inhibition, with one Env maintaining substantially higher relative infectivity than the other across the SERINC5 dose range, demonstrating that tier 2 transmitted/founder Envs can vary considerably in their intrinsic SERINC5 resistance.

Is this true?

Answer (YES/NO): NO